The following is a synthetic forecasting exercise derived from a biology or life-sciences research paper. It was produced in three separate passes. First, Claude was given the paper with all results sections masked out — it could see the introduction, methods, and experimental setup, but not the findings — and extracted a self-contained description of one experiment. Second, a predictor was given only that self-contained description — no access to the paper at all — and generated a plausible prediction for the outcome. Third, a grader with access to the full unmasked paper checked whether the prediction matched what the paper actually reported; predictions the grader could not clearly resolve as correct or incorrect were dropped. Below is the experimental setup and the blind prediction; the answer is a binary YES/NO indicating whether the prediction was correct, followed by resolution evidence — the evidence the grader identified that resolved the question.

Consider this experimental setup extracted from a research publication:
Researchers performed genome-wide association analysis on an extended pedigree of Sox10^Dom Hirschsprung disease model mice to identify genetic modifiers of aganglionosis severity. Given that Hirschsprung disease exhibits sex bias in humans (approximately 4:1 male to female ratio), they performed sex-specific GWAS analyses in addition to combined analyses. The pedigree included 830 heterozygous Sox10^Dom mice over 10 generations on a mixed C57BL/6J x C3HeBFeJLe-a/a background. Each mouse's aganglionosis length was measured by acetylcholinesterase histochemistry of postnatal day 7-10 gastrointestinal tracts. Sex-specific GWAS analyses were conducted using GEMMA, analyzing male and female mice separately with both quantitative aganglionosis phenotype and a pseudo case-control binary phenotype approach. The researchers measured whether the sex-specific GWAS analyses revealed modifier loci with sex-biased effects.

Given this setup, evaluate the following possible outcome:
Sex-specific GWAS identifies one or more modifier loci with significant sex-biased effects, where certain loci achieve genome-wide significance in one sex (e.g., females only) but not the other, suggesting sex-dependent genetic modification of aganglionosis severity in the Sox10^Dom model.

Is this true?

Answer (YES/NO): YES